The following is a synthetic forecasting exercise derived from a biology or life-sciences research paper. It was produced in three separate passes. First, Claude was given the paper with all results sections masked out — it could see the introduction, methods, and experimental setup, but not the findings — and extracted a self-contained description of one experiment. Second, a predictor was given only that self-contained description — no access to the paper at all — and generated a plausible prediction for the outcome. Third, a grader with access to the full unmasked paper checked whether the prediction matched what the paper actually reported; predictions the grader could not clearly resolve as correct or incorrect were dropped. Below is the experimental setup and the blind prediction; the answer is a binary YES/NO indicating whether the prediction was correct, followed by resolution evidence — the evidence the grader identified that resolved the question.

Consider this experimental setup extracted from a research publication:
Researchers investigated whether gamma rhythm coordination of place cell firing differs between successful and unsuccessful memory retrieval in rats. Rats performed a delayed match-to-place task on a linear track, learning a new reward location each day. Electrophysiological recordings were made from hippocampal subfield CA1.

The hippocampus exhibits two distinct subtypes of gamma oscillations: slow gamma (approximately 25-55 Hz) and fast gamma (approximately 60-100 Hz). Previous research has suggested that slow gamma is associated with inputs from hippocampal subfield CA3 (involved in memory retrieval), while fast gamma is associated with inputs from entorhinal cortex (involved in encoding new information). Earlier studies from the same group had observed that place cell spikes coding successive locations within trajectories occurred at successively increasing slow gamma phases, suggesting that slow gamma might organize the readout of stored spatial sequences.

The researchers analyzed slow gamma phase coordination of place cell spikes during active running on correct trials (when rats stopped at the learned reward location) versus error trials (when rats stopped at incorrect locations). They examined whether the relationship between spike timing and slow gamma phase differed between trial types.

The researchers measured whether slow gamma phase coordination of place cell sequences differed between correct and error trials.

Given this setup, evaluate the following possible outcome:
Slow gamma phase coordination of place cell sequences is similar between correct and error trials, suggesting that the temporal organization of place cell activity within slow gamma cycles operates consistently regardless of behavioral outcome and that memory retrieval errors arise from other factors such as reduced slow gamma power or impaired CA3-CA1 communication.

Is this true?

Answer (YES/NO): NO